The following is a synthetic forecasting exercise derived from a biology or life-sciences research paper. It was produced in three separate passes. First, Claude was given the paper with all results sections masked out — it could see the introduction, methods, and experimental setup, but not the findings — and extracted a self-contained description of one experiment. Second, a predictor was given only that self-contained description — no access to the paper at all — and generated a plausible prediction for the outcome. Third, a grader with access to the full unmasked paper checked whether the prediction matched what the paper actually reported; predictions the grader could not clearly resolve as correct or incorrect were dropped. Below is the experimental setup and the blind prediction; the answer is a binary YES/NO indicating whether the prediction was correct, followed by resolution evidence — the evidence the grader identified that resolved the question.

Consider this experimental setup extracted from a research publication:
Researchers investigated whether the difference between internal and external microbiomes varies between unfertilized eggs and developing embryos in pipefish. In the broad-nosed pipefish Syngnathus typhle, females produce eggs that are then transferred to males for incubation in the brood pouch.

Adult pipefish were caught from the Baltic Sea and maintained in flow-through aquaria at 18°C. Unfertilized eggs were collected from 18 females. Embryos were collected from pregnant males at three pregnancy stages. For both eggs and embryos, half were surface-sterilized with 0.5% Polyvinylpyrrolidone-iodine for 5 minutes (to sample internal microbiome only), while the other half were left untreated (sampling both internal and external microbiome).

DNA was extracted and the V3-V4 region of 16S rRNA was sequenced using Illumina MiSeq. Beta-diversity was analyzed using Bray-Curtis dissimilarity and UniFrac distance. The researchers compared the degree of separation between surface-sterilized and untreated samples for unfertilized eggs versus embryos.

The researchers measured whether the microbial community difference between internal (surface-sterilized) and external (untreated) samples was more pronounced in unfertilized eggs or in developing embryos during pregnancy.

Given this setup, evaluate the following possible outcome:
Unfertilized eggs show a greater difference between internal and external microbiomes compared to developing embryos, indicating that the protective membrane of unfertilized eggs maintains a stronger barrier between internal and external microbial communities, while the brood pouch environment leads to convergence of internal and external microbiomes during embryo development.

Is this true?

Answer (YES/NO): NO